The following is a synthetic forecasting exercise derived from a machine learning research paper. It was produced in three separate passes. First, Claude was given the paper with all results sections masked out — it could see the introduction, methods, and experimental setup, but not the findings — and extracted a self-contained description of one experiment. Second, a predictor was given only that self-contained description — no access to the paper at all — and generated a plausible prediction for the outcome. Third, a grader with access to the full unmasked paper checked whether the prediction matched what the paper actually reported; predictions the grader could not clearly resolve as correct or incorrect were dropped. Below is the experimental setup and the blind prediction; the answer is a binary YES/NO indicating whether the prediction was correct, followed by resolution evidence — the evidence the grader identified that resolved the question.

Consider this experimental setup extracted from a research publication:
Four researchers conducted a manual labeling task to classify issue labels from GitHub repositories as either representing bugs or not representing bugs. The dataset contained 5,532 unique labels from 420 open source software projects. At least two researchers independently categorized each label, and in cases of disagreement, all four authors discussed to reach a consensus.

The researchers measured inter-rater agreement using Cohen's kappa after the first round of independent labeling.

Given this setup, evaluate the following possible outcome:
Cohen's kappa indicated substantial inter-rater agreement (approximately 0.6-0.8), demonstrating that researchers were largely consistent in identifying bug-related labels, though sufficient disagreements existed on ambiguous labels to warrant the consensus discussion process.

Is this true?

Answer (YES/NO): NO